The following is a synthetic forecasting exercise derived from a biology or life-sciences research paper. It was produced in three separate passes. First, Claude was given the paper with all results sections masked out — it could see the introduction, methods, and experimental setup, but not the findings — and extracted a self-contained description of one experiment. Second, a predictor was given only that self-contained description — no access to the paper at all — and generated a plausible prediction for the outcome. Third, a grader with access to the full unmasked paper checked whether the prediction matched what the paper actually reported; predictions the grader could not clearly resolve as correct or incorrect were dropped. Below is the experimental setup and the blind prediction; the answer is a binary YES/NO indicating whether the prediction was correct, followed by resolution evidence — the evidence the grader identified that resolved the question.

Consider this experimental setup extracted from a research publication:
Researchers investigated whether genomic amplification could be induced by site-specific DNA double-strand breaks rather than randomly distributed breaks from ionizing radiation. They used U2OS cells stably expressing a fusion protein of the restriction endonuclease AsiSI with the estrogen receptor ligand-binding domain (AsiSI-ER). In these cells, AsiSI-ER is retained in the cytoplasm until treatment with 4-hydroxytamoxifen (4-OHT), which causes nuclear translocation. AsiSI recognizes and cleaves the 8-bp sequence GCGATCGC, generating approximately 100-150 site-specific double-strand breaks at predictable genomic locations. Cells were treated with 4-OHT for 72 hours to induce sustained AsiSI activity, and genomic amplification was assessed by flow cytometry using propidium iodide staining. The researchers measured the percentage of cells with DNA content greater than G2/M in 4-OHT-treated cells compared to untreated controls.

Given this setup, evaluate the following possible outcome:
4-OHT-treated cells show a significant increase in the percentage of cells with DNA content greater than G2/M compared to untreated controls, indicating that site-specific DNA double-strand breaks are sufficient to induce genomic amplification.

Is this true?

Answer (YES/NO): YES